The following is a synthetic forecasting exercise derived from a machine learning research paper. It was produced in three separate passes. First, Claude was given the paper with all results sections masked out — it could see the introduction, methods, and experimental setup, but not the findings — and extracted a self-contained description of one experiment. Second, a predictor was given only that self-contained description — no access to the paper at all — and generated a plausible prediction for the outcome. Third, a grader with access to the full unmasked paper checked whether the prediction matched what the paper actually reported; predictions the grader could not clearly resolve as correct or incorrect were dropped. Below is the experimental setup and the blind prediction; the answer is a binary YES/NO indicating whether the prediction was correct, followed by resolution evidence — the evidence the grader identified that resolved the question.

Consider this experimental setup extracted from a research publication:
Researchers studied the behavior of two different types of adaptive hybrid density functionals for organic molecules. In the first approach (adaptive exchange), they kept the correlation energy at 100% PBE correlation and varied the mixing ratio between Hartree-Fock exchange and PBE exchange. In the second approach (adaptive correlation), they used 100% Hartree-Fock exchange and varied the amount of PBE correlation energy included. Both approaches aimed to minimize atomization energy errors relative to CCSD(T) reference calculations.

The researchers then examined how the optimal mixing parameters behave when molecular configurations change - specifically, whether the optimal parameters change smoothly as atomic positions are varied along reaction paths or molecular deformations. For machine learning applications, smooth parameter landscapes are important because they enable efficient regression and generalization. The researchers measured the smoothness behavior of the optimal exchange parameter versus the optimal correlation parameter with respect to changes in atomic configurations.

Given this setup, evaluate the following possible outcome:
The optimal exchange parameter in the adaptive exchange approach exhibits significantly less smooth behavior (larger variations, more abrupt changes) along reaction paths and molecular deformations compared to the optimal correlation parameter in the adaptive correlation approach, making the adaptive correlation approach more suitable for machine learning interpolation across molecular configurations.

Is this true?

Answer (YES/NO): YES